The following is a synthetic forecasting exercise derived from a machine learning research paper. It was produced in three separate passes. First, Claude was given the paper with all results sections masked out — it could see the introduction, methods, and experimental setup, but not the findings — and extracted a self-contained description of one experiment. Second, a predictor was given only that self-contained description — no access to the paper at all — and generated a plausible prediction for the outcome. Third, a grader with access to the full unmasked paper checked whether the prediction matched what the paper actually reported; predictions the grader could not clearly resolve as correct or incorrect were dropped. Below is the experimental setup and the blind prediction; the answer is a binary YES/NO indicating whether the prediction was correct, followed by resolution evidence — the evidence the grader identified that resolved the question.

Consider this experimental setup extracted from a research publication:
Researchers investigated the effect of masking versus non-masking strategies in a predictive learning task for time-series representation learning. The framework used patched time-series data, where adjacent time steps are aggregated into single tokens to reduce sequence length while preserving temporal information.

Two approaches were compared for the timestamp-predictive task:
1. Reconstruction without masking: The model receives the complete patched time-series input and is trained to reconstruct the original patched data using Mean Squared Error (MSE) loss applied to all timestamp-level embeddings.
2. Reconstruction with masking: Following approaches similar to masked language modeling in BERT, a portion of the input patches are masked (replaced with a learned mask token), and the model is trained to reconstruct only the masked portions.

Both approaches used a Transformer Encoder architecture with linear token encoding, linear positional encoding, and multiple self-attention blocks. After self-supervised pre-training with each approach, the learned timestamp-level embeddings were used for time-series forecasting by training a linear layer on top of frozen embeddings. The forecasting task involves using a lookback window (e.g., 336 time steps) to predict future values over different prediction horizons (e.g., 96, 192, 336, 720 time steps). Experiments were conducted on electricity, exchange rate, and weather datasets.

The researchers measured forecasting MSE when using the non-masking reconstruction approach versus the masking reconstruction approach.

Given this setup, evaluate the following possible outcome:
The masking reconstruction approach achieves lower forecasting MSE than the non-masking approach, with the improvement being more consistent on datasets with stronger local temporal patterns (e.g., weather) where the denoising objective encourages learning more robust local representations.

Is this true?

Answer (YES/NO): NO